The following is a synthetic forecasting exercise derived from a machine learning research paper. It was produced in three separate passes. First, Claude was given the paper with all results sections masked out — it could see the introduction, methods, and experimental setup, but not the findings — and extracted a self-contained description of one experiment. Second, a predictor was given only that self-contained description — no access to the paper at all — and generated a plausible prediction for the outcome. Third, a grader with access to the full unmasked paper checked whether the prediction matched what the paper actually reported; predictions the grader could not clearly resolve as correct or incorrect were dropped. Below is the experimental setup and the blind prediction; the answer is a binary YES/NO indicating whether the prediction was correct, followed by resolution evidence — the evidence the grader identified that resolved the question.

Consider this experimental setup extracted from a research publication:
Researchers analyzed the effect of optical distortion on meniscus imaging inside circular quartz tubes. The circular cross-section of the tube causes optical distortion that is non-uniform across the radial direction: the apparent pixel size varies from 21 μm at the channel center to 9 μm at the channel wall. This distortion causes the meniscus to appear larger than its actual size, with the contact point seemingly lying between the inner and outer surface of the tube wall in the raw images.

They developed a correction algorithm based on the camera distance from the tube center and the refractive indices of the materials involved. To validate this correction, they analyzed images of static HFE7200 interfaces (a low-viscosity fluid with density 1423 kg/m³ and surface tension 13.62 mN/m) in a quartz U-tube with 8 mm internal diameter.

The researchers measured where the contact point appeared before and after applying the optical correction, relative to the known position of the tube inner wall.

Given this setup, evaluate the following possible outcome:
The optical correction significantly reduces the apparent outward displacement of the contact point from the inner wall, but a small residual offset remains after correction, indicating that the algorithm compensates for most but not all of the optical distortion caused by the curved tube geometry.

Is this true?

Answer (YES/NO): NO